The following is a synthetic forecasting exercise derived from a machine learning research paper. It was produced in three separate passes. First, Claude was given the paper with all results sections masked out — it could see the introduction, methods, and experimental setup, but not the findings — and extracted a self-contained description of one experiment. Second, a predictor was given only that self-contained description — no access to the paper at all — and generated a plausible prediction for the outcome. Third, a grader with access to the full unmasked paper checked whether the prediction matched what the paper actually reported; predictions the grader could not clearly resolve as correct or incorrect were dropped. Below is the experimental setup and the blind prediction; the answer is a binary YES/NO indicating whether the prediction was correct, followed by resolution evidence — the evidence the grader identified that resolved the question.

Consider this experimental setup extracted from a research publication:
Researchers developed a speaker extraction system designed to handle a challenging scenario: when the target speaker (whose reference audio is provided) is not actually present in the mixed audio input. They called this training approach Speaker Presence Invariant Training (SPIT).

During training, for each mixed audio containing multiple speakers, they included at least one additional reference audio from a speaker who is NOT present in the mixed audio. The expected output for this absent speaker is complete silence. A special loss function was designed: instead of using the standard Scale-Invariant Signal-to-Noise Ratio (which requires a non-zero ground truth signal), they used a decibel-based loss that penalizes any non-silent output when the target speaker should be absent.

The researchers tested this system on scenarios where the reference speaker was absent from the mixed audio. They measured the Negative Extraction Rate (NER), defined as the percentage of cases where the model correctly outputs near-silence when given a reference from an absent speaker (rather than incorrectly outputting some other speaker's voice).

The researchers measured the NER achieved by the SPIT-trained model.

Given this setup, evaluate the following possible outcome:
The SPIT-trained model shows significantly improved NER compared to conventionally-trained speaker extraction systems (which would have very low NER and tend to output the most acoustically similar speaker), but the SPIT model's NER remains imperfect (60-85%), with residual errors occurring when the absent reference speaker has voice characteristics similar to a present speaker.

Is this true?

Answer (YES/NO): YES